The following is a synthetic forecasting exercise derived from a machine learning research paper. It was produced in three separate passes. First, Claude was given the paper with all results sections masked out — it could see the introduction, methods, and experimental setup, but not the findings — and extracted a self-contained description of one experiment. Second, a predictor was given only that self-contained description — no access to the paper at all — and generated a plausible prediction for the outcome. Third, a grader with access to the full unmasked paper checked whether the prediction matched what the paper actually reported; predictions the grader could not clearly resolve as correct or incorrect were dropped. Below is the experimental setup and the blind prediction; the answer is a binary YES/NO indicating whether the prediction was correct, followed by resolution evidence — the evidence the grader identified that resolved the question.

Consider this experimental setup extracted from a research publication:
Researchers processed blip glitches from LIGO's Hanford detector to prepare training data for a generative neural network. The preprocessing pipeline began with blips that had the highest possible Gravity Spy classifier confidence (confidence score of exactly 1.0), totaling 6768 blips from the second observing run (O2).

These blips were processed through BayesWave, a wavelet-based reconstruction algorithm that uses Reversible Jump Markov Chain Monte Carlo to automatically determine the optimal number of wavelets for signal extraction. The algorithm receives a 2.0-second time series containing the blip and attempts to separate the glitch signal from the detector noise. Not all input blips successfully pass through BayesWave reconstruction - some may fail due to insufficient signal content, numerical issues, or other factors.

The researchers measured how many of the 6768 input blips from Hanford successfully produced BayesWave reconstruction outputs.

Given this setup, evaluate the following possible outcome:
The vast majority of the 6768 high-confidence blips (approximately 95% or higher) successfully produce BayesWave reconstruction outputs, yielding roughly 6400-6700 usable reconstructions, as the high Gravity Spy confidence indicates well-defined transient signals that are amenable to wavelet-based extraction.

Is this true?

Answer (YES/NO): NO